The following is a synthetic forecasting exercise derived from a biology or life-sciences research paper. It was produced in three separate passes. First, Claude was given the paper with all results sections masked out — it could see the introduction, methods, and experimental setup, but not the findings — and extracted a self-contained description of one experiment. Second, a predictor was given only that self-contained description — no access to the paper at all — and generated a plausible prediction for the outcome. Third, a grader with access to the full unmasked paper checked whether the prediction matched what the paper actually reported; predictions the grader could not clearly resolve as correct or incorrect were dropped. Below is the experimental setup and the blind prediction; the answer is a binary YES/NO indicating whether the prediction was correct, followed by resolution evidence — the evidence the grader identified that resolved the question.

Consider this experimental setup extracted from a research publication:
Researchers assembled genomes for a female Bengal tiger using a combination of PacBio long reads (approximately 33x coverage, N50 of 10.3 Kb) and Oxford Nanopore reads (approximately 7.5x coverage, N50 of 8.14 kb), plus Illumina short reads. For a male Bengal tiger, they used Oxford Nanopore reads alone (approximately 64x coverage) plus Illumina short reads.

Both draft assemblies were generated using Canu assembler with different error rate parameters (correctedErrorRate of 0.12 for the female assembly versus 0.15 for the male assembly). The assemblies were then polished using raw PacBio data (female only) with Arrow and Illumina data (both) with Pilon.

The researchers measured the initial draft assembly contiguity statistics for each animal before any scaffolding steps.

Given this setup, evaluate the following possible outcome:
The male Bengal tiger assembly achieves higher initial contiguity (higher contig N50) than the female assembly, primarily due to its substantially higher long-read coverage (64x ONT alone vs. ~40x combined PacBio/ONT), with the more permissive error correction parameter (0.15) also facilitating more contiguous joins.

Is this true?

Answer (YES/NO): YES